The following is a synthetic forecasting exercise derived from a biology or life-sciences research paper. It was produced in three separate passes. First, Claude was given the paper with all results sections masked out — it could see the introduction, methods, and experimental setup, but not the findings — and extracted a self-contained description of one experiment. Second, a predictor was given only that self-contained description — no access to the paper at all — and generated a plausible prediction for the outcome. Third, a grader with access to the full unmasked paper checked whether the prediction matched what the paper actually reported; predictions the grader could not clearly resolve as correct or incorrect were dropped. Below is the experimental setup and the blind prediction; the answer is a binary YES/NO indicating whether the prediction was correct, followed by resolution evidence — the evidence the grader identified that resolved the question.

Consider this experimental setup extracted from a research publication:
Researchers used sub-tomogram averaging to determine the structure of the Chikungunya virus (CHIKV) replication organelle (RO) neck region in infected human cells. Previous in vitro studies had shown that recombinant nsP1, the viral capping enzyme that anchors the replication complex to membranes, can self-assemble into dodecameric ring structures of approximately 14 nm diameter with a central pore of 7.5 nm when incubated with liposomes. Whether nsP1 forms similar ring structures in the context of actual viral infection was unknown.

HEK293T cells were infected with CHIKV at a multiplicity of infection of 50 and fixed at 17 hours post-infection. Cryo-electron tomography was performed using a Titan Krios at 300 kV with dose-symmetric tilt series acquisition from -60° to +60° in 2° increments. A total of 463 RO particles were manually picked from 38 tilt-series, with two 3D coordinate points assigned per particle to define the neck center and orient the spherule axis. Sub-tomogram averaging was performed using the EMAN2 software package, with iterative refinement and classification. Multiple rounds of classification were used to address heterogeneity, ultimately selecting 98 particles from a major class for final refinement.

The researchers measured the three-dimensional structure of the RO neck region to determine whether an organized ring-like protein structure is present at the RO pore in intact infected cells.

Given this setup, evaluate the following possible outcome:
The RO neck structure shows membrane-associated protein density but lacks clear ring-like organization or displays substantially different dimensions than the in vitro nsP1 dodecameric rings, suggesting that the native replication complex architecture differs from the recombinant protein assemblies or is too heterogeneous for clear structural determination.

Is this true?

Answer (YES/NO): NO